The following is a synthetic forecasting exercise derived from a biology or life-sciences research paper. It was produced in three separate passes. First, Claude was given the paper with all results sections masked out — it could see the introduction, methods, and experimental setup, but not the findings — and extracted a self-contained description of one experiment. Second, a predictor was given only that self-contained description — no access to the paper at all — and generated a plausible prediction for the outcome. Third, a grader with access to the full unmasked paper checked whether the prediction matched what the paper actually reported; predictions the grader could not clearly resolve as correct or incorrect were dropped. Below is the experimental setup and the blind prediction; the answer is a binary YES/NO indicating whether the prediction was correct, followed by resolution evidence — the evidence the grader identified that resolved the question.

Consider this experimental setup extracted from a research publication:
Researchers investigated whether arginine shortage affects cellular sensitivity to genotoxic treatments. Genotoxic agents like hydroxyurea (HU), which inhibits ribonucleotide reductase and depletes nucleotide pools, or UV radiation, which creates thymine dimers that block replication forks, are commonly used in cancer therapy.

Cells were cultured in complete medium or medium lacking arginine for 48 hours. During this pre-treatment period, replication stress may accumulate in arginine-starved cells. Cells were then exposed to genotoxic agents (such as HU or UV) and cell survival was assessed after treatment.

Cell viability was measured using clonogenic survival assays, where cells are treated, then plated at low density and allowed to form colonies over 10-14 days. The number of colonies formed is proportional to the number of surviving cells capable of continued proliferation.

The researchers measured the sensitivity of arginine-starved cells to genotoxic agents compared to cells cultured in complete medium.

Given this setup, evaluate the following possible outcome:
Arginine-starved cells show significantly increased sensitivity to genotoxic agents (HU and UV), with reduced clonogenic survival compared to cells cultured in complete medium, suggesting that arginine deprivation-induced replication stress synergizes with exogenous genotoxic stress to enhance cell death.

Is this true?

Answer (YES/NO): NO